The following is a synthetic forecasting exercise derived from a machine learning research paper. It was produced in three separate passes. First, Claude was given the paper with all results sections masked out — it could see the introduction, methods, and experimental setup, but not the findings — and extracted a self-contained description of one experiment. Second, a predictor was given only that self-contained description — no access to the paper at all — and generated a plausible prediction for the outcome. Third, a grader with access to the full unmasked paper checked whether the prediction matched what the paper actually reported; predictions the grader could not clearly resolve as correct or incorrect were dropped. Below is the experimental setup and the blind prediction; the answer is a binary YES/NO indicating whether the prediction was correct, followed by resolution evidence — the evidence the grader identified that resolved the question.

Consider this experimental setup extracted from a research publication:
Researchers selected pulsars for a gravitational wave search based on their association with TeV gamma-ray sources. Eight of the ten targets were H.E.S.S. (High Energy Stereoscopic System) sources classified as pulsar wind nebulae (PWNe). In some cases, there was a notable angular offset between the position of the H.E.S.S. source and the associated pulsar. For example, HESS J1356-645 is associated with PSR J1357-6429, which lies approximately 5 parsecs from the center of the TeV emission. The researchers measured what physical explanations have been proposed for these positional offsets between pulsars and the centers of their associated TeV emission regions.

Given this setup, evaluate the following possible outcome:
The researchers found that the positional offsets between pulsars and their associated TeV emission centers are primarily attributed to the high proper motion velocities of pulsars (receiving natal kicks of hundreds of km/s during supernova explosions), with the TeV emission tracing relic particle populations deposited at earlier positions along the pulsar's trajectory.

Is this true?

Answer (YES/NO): NO